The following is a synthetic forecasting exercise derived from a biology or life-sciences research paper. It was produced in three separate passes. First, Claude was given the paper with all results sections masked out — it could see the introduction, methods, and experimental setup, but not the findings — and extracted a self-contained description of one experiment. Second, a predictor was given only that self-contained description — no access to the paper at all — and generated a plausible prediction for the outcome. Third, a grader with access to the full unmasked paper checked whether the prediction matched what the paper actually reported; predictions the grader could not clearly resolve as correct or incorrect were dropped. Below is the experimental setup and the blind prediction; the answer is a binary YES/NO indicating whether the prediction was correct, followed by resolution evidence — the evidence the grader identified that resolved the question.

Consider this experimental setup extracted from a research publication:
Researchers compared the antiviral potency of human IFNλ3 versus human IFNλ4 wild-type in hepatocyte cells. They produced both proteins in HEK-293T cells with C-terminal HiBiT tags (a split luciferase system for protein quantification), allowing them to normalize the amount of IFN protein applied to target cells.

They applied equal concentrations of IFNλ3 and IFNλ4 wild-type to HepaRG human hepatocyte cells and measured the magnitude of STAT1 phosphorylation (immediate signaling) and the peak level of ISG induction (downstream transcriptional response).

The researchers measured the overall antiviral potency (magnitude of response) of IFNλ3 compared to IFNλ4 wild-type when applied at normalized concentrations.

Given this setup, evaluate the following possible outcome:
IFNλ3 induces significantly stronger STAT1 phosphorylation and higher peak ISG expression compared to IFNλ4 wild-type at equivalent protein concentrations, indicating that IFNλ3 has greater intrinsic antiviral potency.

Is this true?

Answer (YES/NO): YES